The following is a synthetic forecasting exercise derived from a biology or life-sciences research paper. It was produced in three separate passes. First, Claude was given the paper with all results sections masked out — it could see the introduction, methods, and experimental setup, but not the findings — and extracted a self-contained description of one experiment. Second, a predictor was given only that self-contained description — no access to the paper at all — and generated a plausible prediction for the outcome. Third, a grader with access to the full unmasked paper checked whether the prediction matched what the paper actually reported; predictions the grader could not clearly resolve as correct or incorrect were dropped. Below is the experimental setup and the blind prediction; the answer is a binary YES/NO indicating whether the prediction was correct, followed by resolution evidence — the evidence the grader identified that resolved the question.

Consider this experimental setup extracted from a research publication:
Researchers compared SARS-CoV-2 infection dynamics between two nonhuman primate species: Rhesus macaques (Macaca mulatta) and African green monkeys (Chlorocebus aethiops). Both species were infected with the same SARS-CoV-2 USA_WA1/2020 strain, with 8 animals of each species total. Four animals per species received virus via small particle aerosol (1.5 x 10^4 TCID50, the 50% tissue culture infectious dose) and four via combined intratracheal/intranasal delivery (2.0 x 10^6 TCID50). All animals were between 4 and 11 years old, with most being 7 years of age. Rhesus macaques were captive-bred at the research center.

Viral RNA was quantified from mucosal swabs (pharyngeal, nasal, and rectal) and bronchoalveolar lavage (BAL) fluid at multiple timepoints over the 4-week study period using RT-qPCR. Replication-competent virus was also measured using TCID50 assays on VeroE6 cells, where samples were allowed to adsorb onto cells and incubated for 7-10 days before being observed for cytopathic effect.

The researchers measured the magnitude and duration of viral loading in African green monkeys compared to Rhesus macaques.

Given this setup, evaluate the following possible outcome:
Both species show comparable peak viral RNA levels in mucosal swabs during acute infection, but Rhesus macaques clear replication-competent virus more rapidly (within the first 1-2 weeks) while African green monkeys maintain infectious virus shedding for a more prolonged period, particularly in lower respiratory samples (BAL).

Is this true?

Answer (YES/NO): YES